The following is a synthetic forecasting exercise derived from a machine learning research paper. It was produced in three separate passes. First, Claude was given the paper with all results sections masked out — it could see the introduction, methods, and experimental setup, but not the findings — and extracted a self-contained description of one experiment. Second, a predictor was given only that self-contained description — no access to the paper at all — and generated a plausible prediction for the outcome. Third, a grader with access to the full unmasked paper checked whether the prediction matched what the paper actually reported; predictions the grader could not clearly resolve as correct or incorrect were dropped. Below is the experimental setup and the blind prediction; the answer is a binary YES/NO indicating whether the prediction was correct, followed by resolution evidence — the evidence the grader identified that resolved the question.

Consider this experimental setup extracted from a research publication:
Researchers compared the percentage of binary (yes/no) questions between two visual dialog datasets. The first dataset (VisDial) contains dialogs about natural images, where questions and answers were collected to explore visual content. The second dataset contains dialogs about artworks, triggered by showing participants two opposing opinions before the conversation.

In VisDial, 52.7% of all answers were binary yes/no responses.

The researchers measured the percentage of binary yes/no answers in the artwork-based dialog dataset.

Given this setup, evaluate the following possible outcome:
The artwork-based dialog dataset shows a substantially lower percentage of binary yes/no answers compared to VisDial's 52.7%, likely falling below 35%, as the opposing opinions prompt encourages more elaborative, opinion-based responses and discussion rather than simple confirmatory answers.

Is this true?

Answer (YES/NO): YES